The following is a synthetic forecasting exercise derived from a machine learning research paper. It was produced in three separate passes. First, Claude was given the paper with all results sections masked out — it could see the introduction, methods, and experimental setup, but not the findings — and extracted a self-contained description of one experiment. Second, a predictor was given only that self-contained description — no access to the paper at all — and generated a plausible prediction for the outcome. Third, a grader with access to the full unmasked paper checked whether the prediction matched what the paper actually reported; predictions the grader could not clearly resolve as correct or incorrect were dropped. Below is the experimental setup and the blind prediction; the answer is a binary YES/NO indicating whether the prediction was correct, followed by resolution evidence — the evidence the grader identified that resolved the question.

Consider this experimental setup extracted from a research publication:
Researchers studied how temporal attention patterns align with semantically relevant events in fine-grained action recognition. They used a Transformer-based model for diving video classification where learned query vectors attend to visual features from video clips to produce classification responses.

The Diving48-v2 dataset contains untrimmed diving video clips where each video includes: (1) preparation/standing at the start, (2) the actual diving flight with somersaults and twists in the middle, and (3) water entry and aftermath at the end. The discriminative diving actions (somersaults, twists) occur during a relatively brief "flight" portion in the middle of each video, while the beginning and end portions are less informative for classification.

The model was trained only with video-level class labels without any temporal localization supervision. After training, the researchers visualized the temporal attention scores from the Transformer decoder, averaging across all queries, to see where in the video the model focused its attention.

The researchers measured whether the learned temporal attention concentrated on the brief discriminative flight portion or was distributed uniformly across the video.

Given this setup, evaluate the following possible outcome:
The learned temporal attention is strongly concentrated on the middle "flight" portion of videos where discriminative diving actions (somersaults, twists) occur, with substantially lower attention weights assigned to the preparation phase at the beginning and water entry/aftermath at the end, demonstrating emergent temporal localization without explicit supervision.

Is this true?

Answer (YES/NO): YES